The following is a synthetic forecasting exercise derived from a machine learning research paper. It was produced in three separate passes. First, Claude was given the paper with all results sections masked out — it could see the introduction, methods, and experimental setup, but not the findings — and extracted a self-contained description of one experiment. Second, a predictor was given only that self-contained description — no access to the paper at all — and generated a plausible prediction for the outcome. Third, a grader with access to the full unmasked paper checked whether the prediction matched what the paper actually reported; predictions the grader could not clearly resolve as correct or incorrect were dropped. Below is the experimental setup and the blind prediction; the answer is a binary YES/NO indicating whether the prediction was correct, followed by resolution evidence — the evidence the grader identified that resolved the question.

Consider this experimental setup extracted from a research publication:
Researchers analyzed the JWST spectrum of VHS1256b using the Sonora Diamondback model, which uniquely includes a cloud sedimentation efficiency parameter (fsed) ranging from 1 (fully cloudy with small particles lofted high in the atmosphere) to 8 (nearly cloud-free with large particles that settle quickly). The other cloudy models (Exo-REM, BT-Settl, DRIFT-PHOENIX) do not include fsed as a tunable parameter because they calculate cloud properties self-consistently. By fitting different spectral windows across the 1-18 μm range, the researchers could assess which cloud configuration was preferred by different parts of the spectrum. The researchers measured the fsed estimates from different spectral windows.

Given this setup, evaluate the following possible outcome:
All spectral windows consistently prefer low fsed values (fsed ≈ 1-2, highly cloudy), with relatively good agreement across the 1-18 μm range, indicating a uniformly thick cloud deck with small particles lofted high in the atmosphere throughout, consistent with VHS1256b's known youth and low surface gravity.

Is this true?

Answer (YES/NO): NO